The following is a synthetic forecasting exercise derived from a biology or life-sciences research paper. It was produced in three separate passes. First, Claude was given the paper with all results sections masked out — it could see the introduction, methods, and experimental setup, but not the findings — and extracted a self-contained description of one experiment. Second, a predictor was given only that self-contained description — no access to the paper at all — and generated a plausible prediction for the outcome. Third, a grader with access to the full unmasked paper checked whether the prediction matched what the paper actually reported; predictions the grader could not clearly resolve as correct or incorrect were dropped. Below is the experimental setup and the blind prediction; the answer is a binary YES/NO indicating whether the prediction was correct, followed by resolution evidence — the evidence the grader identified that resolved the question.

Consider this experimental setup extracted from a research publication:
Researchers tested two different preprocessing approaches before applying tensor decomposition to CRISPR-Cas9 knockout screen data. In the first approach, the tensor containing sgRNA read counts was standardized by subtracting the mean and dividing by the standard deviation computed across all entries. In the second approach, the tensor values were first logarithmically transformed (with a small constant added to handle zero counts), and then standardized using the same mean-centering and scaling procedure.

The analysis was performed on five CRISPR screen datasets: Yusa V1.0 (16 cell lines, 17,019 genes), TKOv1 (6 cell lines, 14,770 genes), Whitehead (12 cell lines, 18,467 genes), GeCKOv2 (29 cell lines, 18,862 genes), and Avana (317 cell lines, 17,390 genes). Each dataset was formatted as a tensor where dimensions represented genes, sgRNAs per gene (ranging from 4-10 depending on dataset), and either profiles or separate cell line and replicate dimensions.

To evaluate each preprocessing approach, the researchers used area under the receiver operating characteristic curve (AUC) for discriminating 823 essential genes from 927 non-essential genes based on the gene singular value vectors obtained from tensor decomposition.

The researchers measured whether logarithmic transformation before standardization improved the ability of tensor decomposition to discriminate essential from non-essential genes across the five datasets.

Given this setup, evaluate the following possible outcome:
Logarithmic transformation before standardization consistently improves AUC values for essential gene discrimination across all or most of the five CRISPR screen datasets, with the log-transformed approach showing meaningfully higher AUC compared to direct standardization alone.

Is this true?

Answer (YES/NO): NO